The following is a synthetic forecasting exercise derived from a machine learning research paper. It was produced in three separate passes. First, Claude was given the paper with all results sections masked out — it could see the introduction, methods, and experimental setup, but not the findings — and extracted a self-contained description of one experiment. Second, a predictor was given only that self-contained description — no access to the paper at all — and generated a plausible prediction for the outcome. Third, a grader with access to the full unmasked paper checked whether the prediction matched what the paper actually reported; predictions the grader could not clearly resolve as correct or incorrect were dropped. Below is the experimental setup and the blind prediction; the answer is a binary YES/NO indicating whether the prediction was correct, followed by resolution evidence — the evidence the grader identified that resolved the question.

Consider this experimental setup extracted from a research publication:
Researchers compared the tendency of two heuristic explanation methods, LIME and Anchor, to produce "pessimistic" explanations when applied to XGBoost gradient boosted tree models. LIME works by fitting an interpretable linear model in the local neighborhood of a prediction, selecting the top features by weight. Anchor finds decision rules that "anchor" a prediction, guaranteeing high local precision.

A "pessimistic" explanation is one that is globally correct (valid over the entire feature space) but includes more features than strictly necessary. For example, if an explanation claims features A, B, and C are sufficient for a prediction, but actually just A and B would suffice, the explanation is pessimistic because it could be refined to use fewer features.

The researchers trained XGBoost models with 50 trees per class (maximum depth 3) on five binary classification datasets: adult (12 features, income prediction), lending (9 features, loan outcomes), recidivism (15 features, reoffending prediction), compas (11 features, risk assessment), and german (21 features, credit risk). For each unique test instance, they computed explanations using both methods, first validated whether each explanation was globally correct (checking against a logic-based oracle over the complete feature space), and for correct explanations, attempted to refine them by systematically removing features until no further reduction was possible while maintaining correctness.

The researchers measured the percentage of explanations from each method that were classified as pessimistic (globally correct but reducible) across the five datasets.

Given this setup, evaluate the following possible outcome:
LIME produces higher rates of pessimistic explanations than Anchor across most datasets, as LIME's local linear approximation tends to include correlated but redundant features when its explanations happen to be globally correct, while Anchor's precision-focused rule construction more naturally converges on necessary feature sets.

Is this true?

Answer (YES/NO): YES